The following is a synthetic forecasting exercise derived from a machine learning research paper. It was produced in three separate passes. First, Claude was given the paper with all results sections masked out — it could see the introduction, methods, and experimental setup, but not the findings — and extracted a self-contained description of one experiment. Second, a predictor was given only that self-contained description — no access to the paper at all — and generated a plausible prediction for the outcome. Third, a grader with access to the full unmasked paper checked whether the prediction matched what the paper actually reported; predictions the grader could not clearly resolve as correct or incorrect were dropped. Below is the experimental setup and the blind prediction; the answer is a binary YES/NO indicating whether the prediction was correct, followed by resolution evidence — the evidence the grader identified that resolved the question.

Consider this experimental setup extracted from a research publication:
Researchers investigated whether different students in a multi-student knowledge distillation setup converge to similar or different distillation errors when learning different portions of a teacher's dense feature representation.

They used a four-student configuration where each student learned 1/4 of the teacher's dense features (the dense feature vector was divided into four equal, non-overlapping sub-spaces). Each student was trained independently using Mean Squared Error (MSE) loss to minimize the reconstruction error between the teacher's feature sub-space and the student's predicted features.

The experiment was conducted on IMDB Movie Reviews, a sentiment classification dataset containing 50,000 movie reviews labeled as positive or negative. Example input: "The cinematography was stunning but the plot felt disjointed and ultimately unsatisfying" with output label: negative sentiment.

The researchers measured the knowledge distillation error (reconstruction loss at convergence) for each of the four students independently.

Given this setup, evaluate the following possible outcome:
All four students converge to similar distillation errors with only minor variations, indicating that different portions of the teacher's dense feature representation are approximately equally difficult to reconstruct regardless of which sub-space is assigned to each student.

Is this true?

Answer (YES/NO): NO